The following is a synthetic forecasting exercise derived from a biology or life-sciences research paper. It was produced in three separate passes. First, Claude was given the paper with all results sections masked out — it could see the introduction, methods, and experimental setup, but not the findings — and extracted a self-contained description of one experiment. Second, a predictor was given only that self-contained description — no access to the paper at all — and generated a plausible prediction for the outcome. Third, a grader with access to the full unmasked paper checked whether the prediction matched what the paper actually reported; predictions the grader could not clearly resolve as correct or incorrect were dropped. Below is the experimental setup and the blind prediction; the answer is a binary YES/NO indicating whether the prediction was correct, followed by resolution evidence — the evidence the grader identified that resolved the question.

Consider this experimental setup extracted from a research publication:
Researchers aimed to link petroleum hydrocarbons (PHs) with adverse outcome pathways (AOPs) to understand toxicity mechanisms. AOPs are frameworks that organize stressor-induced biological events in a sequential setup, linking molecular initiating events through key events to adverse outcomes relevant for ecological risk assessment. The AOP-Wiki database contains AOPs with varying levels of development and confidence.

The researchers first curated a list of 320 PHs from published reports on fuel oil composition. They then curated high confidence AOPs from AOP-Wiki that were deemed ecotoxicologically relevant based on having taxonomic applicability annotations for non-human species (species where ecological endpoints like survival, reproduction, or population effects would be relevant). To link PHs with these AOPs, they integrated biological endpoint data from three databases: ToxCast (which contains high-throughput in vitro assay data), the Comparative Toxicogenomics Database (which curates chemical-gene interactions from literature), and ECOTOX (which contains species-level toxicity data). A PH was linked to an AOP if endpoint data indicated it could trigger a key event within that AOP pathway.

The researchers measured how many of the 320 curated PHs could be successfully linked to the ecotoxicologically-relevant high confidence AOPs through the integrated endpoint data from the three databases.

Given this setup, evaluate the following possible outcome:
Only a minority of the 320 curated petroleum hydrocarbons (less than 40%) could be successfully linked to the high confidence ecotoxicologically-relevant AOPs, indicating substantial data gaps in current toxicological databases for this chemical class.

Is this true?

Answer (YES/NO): YES